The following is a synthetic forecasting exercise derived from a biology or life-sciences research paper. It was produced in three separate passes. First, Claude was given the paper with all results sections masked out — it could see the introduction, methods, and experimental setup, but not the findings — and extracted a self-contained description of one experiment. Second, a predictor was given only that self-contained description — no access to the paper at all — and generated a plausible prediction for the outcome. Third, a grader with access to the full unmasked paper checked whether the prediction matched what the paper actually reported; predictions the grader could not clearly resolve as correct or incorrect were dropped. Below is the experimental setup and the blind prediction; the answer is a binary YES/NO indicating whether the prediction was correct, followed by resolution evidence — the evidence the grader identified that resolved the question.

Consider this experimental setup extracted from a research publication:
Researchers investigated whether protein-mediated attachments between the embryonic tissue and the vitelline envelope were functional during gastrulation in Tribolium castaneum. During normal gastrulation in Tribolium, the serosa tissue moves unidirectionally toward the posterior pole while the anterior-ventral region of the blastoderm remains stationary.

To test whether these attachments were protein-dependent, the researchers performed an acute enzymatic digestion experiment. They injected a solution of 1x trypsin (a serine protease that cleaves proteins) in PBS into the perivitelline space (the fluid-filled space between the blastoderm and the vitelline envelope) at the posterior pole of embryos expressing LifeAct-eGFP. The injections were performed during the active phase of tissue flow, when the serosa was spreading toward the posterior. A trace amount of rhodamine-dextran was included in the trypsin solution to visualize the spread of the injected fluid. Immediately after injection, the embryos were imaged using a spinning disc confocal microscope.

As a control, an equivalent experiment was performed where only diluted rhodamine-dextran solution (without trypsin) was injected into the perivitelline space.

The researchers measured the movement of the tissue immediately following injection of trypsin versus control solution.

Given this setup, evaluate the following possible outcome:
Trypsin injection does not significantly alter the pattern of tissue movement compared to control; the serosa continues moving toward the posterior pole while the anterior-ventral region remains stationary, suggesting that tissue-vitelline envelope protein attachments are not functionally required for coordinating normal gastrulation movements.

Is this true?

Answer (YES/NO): NO